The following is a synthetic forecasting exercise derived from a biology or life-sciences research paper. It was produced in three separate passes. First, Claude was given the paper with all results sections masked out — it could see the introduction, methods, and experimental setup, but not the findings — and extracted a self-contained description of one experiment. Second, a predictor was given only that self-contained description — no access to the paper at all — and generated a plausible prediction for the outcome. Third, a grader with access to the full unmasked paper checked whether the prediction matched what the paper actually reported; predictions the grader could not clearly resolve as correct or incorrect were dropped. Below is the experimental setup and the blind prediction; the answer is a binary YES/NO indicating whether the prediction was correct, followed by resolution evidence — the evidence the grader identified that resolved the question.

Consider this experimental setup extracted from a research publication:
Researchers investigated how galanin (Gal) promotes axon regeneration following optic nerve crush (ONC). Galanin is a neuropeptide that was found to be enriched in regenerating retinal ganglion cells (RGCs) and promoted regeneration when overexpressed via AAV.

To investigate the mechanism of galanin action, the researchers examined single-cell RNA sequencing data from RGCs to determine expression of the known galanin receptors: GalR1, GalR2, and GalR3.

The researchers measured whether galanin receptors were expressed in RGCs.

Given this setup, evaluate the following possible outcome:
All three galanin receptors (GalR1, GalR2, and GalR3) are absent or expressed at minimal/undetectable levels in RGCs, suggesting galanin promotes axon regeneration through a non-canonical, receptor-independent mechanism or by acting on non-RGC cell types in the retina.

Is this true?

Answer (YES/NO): YES